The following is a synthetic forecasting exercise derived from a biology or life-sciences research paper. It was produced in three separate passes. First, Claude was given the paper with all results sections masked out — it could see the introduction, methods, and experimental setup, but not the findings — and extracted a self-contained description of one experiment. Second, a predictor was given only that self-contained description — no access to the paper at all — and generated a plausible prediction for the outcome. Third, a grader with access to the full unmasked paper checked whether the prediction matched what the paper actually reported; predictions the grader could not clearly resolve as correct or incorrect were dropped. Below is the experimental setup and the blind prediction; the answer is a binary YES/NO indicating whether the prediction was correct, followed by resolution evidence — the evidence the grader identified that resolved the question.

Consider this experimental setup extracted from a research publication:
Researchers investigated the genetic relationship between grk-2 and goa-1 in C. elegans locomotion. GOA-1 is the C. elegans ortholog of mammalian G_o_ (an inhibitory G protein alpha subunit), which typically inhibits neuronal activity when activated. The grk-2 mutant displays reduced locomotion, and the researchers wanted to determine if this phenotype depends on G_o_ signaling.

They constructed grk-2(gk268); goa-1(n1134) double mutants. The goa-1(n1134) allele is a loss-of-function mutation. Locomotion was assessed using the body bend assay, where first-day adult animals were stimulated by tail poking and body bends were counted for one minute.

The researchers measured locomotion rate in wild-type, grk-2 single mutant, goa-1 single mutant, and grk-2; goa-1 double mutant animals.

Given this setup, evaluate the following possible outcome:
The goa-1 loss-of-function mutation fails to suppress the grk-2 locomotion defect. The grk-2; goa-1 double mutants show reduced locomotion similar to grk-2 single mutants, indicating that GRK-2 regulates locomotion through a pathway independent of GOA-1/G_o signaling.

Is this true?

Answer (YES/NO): NO